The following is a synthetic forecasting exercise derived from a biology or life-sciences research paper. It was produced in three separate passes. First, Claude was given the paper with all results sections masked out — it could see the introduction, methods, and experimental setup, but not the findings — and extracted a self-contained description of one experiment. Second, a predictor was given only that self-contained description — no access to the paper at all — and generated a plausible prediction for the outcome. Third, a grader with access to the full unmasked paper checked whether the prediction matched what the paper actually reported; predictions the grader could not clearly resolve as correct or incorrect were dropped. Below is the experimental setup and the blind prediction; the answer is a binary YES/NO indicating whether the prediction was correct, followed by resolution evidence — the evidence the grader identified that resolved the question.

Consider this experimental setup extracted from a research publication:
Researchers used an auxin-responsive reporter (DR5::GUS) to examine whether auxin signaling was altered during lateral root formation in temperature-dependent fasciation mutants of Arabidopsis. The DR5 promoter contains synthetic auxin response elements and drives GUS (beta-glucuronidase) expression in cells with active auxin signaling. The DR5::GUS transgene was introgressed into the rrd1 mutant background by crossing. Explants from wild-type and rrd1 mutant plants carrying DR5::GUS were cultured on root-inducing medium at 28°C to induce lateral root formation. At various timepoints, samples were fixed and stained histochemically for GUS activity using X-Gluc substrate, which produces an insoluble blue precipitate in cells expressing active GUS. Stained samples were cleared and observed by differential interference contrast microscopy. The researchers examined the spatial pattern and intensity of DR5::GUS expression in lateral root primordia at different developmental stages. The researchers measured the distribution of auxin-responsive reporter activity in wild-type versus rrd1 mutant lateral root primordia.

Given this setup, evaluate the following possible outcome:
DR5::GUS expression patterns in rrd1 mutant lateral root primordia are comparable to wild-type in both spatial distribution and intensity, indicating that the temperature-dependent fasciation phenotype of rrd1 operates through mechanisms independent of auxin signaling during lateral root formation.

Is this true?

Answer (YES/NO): YES